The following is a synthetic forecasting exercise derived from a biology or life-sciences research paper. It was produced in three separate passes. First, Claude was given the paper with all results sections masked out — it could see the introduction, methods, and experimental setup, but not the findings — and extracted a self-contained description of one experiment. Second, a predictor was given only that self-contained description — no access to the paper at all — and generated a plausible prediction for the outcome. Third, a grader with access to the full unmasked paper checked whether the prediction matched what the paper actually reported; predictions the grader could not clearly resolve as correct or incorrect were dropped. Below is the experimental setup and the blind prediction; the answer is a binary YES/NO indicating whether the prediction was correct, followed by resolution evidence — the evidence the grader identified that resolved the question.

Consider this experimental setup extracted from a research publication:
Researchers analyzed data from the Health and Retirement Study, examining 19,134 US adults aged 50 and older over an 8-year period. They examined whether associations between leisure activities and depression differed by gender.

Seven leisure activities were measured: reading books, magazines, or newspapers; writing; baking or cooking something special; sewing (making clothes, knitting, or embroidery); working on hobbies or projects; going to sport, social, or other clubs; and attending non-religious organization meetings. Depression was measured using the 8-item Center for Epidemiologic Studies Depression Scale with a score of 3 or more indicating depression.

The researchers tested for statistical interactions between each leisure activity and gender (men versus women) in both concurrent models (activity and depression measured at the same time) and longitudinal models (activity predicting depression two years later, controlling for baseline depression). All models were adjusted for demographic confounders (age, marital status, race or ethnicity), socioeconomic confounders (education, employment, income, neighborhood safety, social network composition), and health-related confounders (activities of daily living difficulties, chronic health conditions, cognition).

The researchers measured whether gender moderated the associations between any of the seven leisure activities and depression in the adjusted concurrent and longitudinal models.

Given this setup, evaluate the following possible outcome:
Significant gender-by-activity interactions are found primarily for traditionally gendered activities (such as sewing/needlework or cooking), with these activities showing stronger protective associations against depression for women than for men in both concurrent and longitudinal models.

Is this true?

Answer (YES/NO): NO